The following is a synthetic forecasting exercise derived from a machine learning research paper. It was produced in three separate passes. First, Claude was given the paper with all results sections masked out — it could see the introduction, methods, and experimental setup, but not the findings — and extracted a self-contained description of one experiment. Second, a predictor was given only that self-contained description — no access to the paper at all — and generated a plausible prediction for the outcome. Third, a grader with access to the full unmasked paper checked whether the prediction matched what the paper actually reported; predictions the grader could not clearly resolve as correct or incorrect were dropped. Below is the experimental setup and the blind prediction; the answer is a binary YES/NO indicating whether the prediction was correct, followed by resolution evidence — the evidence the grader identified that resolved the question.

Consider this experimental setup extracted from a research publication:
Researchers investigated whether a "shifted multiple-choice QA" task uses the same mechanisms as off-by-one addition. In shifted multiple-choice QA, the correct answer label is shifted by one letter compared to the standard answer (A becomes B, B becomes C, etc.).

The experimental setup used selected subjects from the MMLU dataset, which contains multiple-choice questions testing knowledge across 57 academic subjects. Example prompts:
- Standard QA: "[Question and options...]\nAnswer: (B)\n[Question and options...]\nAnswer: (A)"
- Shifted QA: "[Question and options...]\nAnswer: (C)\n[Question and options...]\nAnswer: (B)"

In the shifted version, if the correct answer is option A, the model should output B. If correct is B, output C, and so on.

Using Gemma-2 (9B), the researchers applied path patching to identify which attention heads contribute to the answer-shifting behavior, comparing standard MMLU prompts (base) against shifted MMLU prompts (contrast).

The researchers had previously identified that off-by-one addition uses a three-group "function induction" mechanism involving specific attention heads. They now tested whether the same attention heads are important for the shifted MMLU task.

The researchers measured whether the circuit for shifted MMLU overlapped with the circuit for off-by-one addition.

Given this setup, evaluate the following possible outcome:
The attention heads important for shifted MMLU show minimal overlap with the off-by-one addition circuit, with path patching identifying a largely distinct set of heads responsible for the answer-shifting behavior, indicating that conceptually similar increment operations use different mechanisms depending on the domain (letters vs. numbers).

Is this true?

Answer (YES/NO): NO